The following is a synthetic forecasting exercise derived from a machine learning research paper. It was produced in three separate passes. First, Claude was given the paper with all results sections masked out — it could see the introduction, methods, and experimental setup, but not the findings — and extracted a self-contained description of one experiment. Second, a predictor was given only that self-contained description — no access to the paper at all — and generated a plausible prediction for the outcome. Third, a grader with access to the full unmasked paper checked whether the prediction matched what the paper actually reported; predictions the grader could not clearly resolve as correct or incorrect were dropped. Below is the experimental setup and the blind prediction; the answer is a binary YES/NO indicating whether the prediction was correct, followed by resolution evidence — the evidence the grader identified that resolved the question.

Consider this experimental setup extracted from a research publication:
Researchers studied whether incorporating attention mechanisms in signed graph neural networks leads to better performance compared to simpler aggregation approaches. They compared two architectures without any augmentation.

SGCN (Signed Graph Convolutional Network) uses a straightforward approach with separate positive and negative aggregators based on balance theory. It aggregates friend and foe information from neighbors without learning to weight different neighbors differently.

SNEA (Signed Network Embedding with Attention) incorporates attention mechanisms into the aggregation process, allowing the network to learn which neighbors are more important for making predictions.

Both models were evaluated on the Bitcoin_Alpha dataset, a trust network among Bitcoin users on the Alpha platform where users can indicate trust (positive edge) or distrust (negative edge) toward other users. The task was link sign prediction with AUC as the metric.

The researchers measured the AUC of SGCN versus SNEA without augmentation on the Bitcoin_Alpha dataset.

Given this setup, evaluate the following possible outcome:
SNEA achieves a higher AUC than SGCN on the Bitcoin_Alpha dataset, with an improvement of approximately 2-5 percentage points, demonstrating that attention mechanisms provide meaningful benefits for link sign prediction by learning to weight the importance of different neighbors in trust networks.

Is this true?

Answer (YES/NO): NO